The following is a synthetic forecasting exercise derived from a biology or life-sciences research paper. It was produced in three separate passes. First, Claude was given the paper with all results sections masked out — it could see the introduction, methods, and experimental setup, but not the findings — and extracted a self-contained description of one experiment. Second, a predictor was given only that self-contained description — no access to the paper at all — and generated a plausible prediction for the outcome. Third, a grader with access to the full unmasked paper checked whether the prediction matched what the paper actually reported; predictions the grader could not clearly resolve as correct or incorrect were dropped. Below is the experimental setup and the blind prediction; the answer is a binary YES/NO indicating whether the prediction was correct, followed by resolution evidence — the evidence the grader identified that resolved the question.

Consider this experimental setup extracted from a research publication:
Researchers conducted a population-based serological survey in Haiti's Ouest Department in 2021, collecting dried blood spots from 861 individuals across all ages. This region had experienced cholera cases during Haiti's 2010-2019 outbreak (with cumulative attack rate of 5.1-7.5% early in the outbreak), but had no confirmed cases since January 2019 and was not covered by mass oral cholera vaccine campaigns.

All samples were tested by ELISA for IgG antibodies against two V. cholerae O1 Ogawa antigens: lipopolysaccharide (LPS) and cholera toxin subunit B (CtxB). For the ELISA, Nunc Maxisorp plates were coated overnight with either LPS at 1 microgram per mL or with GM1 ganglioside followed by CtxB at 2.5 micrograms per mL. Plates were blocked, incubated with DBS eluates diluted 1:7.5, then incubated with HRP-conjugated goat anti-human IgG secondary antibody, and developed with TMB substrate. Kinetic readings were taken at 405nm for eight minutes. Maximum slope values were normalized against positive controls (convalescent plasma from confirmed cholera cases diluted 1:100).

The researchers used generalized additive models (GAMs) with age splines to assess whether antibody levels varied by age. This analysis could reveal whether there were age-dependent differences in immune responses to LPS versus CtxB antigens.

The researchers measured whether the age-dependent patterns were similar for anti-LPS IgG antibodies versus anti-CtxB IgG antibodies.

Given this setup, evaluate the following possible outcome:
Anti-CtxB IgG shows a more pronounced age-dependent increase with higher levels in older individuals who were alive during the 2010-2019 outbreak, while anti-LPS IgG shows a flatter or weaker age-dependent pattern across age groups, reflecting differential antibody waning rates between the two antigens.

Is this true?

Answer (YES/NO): NO